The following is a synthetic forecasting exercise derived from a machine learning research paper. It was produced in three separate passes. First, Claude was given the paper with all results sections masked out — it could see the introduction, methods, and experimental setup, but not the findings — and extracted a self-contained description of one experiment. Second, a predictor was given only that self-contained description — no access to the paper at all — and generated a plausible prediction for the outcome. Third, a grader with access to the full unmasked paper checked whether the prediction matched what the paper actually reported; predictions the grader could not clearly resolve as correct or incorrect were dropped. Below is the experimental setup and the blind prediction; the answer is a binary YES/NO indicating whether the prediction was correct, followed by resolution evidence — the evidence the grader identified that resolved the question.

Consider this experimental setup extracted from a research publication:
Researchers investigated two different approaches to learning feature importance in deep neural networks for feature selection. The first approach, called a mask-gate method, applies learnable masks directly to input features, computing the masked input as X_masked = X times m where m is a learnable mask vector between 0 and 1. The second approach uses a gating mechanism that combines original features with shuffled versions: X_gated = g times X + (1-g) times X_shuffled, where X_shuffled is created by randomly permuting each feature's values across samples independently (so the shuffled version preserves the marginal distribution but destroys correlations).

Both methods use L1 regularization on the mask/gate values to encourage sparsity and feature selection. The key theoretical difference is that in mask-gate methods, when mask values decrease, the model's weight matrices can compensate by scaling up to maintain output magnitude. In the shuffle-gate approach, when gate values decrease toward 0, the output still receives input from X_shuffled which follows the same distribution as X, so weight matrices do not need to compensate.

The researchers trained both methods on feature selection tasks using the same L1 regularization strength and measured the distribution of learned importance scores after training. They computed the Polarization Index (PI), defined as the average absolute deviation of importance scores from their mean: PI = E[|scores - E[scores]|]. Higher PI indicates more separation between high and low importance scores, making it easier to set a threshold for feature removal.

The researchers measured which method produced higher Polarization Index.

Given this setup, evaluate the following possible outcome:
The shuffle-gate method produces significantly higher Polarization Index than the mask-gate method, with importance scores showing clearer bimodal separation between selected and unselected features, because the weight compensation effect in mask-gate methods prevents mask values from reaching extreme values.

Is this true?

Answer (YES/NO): YES